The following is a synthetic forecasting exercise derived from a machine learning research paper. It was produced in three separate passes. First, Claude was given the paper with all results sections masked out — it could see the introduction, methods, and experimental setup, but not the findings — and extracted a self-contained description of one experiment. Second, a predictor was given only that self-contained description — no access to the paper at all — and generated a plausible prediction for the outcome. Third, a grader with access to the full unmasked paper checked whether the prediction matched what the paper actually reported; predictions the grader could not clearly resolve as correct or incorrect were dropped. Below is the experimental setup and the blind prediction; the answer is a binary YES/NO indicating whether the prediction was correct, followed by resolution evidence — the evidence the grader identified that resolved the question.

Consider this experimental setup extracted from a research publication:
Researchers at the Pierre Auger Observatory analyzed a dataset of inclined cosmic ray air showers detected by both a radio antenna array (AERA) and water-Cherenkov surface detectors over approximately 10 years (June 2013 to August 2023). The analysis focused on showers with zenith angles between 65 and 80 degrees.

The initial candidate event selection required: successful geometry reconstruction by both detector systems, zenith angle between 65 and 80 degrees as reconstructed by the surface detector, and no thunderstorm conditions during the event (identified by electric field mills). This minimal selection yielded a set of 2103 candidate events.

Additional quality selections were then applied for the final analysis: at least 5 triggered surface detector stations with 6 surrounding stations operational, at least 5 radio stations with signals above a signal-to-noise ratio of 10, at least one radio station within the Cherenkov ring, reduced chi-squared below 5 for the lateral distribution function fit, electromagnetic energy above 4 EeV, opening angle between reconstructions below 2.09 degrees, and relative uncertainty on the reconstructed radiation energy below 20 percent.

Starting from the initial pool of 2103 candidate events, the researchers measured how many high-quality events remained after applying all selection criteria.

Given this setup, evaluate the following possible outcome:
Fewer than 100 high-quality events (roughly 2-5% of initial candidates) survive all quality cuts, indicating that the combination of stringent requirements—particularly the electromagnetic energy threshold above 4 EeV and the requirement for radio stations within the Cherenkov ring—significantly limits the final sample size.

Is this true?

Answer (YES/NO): YES